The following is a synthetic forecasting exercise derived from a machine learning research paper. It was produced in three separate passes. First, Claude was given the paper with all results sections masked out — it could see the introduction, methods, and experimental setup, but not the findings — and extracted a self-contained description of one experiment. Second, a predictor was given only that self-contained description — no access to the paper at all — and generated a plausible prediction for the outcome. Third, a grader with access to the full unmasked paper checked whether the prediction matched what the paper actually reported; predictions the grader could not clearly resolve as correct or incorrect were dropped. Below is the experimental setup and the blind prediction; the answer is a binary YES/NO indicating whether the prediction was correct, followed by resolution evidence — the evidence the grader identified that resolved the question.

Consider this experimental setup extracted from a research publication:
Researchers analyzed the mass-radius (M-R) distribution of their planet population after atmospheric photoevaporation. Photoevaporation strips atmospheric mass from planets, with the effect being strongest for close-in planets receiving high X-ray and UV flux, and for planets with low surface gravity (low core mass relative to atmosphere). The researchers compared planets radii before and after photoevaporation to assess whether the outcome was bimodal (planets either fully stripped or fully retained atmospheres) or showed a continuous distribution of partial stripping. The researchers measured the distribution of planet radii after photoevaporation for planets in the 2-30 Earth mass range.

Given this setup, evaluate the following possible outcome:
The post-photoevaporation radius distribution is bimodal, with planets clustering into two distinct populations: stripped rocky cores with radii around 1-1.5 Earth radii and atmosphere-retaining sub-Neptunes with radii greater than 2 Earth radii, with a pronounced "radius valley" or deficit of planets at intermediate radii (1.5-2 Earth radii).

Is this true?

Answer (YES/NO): NO